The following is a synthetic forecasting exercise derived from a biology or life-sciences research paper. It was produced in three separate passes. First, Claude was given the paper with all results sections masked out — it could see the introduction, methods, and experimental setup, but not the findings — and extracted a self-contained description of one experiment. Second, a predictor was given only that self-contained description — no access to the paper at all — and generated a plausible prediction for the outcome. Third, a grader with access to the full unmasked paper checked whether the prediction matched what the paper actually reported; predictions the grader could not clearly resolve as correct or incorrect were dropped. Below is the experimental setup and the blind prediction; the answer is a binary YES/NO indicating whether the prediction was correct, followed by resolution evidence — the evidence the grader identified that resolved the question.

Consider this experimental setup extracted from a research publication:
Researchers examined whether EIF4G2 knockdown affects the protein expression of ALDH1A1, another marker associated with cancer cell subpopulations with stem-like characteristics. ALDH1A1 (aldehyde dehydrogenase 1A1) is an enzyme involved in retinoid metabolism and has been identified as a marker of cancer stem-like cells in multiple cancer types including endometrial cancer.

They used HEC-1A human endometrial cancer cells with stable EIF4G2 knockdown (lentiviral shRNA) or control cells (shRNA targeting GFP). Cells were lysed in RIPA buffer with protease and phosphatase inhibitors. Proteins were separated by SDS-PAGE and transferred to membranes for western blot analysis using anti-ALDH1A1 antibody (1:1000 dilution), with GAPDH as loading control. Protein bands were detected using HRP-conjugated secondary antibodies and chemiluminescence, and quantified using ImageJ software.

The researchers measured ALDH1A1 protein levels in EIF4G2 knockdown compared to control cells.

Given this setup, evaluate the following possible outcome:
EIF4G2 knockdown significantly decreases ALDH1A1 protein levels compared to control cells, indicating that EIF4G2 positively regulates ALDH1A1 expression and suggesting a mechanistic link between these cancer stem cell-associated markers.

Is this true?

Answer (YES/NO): NO